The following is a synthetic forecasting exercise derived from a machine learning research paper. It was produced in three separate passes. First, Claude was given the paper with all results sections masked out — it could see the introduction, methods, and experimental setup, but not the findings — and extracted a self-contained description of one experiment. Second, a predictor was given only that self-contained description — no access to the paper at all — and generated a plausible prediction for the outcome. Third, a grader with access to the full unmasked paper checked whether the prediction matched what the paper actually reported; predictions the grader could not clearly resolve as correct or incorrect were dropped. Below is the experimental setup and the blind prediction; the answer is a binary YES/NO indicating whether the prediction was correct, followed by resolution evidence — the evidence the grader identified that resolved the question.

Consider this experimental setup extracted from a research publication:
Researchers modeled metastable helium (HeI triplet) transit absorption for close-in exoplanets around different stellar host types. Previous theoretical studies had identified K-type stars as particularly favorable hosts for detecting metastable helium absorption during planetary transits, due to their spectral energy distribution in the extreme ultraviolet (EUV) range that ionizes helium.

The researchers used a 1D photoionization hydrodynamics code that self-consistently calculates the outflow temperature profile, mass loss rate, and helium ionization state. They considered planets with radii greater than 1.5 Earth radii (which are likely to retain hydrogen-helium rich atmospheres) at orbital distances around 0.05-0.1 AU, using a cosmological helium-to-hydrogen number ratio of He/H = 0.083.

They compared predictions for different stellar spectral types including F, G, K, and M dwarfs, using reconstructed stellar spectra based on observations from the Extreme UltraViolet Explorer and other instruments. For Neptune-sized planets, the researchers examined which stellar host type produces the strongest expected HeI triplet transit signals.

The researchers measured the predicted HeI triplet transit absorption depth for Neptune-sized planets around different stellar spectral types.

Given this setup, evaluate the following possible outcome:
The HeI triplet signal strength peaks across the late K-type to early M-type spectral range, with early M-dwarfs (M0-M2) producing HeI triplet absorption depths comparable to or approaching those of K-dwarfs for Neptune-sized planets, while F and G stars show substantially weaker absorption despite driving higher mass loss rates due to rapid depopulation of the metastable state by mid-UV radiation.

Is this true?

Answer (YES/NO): NO